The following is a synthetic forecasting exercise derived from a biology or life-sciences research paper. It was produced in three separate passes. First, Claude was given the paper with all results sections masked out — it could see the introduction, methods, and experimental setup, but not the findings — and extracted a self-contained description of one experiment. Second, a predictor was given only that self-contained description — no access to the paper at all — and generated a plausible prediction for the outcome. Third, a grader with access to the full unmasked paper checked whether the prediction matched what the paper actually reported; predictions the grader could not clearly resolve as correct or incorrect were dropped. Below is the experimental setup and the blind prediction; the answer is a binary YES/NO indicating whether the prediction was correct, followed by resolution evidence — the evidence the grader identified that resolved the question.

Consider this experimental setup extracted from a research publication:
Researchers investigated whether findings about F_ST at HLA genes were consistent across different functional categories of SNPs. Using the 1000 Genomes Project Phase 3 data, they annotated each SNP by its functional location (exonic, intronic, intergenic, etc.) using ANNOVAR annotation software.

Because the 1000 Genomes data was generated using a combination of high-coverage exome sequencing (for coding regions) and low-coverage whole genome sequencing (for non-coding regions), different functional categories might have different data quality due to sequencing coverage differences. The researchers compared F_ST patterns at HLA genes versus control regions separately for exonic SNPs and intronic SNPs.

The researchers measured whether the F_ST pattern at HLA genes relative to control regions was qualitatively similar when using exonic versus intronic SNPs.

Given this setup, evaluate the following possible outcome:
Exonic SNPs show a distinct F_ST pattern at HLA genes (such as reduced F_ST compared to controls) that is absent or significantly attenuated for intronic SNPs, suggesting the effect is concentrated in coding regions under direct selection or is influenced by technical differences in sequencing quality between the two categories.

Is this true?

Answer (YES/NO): NO